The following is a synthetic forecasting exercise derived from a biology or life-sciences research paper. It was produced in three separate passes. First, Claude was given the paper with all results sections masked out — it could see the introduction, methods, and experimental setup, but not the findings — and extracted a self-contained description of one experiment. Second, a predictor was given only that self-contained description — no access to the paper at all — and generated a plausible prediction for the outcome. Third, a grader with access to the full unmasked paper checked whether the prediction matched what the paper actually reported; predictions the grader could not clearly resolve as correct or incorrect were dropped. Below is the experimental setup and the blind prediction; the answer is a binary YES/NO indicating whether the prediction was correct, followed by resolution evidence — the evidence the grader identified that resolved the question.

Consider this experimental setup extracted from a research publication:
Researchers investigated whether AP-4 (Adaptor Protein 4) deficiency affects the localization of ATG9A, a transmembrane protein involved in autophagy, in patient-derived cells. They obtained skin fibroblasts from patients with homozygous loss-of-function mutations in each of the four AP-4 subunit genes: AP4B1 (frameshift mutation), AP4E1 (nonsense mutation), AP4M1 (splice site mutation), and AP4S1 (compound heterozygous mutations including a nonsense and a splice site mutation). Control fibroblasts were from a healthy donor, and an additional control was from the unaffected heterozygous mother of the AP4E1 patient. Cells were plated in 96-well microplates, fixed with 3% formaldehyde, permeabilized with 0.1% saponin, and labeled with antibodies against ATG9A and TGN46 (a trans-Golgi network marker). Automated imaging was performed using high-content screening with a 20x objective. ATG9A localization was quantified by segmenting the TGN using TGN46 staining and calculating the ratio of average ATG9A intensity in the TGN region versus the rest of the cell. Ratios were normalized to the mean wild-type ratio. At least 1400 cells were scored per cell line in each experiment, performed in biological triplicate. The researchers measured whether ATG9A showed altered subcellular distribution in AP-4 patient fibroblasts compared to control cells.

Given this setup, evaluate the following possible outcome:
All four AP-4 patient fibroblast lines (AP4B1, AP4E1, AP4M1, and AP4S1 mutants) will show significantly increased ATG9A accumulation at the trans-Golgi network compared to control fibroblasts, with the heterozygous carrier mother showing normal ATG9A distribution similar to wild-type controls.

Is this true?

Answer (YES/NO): YES